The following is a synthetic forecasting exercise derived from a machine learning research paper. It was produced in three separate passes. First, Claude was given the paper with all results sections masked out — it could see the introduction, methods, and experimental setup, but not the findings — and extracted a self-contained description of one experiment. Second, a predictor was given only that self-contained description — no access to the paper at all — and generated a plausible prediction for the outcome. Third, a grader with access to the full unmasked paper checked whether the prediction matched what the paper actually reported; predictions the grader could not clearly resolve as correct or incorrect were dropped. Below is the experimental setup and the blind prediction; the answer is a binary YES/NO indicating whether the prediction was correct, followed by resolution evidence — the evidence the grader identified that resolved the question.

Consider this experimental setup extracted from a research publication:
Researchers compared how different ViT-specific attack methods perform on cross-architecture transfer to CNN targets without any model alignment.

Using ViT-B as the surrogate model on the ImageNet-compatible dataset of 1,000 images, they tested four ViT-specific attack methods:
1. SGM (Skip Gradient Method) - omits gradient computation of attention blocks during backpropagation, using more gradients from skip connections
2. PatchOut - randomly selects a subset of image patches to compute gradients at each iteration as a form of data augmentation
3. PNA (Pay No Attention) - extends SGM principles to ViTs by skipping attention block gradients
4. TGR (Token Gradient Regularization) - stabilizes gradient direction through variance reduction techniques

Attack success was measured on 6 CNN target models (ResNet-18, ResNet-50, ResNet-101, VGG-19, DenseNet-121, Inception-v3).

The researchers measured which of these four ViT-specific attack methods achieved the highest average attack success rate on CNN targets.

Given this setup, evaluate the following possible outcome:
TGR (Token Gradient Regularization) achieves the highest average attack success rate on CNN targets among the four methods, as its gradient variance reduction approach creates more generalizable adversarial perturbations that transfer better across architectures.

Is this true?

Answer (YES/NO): NO